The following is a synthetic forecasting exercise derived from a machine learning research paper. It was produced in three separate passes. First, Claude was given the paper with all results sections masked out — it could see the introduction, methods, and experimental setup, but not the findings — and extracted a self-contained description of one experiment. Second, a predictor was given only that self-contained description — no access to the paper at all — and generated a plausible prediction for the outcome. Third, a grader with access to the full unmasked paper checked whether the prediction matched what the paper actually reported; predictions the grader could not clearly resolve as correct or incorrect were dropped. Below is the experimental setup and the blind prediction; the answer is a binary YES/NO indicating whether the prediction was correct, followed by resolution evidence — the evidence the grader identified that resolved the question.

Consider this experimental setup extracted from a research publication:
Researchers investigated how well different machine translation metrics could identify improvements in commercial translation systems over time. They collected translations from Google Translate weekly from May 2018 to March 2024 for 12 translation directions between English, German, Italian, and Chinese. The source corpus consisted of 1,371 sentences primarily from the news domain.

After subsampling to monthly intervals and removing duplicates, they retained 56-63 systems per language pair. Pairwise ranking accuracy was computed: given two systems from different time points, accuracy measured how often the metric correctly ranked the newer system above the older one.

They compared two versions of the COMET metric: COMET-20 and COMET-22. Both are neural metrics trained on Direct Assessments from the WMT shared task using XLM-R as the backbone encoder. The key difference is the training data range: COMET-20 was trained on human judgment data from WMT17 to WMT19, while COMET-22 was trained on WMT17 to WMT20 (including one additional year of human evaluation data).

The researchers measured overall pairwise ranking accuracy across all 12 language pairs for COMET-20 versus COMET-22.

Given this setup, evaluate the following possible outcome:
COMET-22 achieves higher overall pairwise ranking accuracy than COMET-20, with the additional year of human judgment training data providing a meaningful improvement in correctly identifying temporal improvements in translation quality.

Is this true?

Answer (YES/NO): NO